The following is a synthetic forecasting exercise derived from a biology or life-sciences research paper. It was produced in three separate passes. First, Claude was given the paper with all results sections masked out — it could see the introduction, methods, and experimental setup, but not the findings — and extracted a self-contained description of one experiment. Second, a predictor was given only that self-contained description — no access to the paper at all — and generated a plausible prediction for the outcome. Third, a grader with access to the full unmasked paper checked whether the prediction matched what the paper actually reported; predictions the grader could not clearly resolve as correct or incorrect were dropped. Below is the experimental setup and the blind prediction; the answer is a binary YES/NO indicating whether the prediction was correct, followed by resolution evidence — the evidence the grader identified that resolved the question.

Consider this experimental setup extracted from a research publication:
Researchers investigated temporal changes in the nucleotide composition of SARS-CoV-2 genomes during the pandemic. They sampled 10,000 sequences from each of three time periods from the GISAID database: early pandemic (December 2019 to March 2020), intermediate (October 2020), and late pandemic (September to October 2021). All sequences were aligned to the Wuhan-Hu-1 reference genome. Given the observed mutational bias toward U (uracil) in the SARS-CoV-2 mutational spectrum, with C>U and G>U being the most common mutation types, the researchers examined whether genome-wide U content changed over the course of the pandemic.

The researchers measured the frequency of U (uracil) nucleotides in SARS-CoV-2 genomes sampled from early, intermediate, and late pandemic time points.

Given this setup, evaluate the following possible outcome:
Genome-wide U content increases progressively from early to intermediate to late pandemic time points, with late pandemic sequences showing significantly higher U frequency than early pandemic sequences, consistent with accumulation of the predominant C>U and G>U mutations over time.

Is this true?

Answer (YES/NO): YES